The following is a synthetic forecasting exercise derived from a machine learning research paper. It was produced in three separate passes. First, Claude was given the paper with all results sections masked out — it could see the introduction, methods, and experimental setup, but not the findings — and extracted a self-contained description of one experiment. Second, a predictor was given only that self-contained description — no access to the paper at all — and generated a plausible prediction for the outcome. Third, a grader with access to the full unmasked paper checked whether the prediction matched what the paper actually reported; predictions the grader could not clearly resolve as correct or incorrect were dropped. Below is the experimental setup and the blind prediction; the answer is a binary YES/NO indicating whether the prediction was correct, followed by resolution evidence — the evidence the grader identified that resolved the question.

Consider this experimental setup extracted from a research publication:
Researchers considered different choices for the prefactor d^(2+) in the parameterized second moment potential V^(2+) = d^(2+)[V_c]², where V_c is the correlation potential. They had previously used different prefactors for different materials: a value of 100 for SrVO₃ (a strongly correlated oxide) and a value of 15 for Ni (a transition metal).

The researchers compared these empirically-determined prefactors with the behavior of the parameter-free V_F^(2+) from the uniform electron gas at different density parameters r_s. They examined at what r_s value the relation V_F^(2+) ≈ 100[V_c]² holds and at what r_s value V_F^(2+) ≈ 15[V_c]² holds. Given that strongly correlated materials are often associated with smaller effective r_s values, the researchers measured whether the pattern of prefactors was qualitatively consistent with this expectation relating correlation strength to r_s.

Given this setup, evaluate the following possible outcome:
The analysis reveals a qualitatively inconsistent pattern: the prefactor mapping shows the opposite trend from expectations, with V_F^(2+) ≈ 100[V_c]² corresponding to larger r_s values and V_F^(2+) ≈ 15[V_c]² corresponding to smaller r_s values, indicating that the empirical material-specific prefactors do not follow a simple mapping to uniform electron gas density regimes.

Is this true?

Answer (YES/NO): NO